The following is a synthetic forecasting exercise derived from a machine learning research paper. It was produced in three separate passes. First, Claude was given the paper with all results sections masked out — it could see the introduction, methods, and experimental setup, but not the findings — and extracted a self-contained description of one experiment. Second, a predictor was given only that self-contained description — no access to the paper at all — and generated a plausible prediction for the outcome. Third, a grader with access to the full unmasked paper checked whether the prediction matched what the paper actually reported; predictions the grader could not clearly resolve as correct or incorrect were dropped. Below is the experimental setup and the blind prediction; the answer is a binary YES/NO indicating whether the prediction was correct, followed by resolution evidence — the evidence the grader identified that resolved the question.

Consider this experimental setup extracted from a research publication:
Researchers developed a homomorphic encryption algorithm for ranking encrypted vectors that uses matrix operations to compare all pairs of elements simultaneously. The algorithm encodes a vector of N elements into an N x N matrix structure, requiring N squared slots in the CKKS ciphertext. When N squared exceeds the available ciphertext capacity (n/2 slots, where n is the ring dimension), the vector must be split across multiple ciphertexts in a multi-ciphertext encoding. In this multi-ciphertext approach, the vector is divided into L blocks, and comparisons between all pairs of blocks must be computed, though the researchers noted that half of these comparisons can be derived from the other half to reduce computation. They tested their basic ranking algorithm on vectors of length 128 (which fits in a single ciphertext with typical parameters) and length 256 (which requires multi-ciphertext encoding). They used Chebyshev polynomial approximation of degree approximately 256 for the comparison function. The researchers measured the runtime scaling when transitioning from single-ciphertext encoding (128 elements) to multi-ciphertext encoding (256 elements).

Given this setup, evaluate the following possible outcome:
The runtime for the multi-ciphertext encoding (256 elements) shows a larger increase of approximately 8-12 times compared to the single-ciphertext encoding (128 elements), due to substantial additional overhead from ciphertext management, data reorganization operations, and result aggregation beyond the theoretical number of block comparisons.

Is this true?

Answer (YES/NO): NO